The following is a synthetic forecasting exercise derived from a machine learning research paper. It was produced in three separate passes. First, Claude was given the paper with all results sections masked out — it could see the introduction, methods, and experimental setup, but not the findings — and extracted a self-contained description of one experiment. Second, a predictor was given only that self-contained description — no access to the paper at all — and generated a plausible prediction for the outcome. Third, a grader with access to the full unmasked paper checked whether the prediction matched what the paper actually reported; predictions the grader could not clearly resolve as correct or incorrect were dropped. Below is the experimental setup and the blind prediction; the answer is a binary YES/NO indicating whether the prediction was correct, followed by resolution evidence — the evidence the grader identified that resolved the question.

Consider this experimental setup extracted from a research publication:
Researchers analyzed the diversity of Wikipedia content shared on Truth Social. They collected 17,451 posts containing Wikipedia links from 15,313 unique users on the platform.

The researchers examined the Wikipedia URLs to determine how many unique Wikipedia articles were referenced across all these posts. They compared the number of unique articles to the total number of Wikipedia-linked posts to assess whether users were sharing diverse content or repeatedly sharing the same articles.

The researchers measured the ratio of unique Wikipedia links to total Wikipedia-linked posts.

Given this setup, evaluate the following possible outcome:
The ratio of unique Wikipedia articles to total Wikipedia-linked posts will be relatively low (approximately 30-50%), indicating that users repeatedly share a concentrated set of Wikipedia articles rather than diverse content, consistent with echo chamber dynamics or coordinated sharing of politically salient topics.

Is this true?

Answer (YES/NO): NO